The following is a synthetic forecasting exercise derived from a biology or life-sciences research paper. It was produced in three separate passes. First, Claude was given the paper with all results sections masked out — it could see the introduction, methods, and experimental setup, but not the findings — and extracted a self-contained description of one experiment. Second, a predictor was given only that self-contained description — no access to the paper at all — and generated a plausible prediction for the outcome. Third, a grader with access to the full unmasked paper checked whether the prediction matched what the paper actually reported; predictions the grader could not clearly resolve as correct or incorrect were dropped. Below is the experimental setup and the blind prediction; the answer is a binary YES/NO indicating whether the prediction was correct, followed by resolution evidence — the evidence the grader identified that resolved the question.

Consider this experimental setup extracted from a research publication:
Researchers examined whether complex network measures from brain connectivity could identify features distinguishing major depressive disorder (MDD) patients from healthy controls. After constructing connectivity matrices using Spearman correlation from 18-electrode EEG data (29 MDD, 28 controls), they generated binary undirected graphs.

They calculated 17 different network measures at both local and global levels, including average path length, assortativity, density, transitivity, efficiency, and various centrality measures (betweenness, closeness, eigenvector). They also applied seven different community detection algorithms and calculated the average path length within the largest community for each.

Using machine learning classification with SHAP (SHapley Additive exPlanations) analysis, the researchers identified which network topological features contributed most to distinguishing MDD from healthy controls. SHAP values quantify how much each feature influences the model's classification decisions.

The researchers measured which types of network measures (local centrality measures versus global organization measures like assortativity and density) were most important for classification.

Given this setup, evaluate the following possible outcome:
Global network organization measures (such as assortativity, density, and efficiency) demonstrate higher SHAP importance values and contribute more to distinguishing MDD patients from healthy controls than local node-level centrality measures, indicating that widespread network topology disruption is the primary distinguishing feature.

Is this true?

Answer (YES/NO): YES